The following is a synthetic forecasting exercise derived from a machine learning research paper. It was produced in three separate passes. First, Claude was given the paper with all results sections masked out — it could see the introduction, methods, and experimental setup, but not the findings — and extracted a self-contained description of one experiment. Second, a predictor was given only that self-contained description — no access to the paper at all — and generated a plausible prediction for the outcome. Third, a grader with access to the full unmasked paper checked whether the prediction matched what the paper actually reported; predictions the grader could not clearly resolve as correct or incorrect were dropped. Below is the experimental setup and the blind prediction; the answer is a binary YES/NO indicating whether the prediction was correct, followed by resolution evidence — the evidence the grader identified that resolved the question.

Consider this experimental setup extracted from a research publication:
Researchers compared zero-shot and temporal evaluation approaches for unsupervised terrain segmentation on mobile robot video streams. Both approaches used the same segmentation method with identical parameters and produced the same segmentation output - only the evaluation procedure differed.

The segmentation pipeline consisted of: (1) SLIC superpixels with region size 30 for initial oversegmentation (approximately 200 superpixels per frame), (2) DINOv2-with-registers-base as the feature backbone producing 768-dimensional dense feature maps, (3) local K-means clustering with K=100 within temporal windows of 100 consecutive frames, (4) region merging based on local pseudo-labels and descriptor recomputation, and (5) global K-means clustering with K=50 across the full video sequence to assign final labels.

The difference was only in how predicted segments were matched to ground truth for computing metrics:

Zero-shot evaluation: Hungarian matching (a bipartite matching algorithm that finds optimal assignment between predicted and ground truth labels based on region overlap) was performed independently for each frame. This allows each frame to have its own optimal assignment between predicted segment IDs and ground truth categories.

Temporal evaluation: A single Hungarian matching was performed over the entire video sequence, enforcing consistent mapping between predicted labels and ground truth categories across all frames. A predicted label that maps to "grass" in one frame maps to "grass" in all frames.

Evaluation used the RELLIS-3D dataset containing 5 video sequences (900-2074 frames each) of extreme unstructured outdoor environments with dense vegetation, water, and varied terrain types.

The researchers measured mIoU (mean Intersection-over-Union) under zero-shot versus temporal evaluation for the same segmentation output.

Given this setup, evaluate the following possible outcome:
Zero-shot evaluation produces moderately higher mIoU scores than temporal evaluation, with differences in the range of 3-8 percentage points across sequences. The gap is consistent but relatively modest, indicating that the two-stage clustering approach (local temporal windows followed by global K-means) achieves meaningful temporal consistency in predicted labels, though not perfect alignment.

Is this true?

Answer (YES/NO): YES